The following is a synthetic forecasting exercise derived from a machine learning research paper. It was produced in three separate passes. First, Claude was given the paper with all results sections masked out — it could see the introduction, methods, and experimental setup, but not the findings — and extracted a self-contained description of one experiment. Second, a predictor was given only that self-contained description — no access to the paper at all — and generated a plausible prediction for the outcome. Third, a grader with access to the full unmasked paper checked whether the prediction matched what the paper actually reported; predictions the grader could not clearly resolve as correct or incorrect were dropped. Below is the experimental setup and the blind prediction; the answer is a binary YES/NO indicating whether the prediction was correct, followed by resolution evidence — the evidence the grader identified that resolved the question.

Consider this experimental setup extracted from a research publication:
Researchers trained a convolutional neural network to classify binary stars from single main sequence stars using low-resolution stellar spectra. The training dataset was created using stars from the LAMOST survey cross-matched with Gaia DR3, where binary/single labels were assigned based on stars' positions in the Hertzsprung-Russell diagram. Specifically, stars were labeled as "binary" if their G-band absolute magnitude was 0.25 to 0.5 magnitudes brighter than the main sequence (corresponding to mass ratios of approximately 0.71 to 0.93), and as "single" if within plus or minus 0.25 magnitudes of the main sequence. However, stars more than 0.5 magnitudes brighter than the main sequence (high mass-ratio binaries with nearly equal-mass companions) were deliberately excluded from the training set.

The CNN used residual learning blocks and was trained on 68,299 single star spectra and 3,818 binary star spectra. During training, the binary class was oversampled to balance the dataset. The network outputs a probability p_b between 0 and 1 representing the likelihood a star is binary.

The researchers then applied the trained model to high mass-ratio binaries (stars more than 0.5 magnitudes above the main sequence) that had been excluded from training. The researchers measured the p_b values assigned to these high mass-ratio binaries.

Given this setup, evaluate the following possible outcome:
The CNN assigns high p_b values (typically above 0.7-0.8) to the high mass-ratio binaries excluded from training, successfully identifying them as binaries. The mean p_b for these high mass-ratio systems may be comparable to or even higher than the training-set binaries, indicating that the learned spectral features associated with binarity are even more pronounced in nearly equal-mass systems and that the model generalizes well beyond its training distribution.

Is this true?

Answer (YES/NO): NO